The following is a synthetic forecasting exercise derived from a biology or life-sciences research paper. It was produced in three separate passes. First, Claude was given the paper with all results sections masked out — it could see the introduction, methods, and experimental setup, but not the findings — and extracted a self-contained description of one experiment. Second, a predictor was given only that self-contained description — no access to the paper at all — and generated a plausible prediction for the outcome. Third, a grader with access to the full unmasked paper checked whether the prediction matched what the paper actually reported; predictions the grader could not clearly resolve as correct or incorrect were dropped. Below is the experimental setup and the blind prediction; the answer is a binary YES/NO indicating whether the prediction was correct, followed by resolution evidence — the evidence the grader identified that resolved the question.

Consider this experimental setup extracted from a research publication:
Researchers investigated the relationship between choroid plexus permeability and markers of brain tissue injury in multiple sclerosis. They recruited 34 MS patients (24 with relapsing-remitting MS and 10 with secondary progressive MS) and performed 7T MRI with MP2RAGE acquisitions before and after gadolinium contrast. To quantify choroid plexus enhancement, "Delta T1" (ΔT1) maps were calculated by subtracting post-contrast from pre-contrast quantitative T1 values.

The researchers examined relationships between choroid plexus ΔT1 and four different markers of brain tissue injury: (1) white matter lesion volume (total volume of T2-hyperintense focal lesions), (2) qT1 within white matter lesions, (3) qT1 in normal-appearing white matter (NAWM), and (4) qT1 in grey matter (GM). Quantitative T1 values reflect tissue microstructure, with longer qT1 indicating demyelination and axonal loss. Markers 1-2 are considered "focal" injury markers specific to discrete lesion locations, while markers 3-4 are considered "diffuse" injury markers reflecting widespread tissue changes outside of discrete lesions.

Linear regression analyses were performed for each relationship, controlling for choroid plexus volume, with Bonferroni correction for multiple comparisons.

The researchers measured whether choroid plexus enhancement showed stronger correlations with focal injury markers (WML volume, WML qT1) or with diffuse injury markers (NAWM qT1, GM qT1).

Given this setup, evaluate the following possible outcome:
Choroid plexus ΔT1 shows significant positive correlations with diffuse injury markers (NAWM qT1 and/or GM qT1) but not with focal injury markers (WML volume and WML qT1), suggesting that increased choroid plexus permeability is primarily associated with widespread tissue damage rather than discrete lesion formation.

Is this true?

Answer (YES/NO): YES